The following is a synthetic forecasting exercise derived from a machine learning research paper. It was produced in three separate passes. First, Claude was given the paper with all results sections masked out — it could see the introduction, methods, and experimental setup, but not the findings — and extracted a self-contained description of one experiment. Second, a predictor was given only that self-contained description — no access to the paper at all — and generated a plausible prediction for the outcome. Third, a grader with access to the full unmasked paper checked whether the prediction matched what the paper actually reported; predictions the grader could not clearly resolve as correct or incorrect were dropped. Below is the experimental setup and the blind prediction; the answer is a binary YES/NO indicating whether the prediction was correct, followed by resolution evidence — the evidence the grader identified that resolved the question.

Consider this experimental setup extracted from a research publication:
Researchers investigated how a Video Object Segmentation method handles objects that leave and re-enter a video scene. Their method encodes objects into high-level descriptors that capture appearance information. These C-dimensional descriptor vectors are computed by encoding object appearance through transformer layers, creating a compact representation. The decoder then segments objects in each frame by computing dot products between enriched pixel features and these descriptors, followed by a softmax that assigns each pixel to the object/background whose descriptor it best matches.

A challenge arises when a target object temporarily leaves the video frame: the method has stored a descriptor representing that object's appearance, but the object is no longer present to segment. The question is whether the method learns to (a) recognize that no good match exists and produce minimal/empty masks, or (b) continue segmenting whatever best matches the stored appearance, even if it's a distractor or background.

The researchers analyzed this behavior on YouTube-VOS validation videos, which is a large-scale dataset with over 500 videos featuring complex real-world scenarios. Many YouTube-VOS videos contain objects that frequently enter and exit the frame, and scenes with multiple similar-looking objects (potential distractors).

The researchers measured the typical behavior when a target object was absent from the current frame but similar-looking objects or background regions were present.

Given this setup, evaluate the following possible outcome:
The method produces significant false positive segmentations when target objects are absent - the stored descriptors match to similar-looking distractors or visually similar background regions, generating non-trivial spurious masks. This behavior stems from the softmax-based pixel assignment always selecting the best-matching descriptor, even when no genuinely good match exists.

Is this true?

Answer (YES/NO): YES